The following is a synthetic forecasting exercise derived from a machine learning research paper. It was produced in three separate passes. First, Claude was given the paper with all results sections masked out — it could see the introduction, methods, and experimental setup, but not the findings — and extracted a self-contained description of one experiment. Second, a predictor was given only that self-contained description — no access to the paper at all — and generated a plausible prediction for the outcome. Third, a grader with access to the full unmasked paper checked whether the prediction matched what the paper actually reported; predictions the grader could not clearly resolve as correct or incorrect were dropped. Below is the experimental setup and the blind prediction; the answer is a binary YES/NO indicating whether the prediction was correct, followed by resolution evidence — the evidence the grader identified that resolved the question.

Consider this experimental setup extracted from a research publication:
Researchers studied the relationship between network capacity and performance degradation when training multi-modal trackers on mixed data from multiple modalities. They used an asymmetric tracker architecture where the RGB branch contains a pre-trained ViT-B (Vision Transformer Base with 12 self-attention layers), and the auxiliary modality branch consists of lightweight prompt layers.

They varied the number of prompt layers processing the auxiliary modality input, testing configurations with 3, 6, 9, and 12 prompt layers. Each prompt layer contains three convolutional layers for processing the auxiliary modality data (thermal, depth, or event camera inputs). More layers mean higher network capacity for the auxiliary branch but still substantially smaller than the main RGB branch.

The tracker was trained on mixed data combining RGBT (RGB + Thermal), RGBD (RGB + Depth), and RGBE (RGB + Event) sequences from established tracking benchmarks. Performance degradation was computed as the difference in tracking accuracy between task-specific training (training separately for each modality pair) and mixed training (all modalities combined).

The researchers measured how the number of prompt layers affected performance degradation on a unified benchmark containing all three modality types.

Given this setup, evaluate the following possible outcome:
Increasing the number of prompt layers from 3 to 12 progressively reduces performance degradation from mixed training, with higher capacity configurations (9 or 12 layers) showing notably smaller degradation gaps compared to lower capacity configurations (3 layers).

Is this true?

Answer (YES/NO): YES